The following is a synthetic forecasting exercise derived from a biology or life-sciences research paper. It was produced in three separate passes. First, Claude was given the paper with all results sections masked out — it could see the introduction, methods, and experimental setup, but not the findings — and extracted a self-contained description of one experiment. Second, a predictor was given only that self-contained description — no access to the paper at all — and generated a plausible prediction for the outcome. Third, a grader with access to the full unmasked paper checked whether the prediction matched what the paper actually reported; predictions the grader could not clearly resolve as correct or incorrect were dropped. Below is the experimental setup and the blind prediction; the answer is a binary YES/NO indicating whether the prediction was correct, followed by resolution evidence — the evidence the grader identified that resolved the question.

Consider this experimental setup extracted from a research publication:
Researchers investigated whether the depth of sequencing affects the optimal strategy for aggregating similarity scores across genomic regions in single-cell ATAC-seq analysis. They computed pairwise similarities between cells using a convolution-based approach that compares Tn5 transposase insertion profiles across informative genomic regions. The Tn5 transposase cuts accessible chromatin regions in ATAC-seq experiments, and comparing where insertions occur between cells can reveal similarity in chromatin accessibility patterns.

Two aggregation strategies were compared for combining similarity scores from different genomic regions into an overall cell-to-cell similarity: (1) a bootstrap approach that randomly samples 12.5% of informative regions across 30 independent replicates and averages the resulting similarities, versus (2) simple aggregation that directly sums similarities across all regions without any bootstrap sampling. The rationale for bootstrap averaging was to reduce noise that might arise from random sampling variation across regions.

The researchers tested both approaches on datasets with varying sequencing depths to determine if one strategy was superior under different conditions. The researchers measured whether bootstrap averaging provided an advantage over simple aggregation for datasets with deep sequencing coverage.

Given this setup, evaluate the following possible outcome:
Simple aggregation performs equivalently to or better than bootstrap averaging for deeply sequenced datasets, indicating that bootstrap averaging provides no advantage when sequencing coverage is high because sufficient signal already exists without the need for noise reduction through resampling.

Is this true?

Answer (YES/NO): YES